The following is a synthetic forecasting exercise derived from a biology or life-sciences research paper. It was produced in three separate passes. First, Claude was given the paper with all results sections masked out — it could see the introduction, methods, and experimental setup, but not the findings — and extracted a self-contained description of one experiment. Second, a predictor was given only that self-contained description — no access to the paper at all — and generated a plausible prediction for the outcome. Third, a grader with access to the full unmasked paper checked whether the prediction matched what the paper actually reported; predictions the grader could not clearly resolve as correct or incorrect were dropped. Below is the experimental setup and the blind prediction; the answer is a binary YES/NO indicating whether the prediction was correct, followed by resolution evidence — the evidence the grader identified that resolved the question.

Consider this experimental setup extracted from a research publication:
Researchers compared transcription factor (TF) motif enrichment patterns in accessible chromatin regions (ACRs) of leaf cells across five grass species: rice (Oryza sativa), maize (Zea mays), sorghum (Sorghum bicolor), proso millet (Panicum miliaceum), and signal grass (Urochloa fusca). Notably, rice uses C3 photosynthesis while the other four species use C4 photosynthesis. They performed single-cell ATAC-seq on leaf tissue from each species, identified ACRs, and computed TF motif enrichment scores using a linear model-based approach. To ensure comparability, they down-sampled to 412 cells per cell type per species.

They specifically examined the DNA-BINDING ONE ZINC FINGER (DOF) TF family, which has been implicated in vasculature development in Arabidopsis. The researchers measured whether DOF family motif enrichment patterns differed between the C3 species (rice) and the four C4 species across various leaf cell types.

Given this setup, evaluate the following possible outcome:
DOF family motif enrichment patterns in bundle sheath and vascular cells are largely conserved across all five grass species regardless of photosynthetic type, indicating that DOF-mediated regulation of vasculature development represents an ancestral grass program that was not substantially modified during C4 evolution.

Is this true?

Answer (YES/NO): NO